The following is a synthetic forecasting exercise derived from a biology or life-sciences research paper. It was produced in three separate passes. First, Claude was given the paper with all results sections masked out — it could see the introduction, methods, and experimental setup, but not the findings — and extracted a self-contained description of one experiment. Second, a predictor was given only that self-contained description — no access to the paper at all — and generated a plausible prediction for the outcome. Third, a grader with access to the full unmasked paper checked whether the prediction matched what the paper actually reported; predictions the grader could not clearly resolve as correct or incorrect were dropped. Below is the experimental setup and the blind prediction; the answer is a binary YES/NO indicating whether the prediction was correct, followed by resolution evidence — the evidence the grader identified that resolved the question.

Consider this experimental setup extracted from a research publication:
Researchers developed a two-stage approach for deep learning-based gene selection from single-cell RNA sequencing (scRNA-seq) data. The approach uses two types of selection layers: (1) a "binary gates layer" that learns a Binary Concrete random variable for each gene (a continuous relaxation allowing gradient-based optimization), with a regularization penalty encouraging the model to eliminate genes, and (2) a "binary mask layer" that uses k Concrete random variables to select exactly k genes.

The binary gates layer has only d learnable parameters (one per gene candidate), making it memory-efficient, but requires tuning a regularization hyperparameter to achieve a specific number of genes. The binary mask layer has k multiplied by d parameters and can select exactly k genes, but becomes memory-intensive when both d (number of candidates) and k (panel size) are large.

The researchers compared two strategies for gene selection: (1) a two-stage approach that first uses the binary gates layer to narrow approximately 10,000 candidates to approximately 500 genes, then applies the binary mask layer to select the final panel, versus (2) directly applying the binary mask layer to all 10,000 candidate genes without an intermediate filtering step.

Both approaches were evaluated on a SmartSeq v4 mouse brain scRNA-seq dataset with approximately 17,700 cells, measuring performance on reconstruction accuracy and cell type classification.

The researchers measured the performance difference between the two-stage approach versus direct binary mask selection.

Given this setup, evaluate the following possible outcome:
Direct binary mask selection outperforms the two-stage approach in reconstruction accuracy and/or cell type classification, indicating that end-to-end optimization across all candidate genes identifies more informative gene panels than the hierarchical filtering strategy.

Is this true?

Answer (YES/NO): NO